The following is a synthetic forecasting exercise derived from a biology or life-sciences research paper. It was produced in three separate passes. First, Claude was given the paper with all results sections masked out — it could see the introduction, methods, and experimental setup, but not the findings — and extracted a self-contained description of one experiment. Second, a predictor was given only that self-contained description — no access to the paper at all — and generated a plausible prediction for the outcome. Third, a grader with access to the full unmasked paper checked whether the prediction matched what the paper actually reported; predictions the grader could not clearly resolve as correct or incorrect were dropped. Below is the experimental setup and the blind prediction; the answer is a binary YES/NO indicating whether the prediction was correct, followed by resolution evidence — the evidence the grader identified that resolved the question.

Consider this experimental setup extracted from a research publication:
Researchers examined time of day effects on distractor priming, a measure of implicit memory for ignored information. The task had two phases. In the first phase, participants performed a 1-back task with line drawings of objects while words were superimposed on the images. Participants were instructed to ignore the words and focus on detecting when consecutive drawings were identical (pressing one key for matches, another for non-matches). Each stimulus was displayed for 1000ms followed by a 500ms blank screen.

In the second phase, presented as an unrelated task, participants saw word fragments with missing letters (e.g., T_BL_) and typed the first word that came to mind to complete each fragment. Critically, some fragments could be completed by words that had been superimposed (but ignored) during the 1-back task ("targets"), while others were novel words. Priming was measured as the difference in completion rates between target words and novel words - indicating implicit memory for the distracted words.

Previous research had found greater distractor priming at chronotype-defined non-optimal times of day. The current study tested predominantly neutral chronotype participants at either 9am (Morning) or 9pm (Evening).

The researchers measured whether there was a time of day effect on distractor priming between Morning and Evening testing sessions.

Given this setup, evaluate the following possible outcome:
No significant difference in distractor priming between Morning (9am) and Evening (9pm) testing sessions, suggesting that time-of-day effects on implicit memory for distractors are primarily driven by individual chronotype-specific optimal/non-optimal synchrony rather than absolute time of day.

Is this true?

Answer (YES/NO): YES